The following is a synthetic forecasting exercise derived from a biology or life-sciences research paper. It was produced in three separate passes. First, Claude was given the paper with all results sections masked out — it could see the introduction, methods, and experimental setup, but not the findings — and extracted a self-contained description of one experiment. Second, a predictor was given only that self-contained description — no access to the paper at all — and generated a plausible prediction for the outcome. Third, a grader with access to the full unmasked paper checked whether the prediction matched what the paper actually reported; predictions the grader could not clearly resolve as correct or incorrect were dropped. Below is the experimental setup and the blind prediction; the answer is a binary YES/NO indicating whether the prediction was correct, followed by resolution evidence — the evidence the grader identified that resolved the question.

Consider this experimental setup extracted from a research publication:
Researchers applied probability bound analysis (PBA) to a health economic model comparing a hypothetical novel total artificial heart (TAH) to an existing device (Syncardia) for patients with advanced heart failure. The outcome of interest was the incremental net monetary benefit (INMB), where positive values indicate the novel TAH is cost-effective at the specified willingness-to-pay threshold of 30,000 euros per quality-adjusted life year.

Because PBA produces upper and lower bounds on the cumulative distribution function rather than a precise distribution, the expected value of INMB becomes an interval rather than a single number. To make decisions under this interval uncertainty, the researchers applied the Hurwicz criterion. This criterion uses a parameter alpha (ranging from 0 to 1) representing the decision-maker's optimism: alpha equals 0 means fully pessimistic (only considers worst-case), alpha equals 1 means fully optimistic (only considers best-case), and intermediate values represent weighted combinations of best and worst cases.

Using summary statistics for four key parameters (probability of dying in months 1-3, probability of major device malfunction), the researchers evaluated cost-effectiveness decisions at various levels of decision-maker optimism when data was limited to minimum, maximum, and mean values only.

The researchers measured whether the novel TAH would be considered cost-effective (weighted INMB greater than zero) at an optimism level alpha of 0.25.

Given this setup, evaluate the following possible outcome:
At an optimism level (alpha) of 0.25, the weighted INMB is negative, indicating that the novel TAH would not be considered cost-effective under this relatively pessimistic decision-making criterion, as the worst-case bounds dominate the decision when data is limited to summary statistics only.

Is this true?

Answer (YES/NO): YES